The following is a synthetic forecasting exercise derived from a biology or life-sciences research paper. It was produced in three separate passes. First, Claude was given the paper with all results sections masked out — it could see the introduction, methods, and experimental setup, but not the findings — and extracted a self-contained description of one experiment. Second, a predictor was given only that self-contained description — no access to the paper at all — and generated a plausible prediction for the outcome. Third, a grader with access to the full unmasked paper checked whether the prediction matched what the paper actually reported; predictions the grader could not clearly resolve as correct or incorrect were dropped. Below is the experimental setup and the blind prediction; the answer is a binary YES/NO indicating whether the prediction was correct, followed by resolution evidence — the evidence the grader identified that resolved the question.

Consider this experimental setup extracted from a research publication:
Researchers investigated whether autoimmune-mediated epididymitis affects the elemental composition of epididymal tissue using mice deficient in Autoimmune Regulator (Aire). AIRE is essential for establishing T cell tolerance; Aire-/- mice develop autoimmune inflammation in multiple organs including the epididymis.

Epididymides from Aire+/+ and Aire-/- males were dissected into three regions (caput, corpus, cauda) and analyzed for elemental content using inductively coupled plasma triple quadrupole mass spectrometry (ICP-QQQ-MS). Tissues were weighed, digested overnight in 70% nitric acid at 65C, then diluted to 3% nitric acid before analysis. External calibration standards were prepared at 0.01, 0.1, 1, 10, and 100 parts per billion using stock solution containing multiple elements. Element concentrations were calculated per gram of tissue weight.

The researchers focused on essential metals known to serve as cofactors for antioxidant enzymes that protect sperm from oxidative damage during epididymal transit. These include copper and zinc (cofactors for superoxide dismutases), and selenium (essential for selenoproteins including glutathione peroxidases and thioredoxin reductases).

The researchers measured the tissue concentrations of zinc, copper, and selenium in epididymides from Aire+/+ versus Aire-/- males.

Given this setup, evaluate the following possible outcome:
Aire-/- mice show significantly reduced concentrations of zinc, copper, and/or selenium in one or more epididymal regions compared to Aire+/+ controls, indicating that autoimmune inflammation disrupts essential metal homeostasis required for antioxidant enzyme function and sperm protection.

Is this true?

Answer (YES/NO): YES